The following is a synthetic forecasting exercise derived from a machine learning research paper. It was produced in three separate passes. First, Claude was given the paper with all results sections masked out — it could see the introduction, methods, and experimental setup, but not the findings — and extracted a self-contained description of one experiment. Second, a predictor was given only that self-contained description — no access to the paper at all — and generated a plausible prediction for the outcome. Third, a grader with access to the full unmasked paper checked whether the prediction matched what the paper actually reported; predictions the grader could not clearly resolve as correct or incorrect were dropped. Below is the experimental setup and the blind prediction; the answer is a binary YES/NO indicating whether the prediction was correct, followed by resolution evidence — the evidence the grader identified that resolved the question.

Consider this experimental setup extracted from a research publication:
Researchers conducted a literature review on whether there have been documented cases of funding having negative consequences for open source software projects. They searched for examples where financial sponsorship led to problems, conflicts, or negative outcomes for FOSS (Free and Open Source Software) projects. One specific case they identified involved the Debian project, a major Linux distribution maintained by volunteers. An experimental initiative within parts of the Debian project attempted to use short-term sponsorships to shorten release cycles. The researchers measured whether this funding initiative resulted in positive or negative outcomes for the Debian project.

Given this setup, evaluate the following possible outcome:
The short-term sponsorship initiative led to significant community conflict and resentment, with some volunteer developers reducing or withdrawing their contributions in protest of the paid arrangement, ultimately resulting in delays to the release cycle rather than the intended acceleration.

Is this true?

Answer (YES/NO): NO